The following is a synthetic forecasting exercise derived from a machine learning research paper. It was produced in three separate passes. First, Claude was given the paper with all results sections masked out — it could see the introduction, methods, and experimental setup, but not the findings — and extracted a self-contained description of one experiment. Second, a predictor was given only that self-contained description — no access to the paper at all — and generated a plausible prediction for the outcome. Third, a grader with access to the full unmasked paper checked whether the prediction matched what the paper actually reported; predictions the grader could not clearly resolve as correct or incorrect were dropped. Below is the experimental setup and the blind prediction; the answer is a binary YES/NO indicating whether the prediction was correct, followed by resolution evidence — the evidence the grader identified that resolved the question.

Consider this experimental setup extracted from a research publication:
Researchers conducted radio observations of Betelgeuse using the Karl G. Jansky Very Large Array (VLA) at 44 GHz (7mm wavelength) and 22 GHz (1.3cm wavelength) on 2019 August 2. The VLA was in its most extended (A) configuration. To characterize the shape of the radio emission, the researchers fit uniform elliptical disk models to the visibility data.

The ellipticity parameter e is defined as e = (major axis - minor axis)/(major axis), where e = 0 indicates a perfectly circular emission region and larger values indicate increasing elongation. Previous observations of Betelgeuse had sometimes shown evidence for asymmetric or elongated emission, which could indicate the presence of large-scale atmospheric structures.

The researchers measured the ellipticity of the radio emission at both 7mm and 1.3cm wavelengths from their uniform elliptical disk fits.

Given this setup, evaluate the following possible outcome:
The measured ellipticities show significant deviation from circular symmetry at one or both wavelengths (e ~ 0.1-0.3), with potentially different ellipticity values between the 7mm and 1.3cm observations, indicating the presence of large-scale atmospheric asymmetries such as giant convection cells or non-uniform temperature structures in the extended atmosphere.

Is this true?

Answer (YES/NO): NO